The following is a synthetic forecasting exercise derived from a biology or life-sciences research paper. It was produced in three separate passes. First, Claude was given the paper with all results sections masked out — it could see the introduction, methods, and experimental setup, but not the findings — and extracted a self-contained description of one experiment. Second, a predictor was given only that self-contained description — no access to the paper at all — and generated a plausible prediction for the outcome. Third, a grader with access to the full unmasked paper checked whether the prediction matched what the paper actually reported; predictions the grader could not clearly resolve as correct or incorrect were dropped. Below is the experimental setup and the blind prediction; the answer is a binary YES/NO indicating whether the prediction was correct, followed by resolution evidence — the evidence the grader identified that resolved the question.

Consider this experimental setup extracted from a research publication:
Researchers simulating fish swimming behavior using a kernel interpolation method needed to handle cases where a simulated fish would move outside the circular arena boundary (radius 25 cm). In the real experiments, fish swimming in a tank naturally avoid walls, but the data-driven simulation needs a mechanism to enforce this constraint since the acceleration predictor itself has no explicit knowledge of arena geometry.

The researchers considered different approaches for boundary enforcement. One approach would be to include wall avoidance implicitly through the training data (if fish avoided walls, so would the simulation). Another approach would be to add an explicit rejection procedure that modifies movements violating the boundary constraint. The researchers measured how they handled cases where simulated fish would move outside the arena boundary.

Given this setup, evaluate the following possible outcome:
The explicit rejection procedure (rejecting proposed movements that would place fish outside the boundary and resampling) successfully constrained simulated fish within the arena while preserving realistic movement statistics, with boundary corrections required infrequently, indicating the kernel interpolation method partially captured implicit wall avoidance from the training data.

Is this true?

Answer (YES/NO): YES